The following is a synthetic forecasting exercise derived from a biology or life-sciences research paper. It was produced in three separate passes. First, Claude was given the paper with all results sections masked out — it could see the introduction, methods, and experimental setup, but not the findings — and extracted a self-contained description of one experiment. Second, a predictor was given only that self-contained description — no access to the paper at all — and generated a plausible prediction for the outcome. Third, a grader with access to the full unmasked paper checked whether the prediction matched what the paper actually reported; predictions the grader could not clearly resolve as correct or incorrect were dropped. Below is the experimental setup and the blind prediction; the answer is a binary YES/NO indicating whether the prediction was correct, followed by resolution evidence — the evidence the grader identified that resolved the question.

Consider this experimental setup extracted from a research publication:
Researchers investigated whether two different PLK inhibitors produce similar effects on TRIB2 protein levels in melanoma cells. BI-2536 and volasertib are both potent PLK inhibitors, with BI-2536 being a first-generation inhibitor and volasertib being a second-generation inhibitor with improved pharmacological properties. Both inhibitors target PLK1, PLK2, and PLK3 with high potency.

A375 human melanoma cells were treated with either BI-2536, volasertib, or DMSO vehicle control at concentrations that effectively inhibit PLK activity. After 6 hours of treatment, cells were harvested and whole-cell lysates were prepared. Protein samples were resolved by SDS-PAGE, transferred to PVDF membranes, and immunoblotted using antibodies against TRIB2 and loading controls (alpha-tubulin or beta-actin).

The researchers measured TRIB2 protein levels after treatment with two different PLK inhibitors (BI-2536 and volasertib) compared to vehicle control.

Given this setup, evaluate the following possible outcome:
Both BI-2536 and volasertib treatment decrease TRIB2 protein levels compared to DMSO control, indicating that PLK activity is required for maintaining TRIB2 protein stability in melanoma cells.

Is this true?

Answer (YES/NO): YES